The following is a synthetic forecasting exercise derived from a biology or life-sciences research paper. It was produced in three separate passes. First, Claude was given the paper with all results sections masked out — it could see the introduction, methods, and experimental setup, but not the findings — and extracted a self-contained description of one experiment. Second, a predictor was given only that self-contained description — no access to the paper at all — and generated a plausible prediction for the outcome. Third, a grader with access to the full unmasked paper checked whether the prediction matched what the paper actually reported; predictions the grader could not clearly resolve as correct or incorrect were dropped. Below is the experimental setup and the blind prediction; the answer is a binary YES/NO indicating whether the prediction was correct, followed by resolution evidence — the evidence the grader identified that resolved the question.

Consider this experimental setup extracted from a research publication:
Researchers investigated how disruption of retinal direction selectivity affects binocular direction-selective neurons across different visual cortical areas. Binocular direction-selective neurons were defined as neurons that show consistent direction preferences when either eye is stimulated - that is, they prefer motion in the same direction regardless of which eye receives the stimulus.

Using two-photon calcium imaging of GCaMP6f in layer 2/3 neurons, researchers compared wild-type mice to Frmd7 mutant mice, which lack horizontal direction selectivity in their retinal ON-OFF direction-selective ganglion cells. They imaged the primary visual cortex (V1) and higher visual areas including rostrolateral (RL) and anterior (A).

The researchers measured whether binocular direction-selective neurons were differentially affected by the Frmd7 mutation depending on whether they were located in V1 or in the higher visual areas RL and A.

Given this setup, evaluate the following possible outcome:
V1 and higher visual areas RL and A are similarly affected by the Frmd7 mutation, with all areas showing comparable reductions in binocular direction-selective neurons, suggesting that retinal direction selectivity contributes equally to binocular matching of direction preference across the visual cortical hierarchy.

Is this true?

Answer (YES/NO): NO